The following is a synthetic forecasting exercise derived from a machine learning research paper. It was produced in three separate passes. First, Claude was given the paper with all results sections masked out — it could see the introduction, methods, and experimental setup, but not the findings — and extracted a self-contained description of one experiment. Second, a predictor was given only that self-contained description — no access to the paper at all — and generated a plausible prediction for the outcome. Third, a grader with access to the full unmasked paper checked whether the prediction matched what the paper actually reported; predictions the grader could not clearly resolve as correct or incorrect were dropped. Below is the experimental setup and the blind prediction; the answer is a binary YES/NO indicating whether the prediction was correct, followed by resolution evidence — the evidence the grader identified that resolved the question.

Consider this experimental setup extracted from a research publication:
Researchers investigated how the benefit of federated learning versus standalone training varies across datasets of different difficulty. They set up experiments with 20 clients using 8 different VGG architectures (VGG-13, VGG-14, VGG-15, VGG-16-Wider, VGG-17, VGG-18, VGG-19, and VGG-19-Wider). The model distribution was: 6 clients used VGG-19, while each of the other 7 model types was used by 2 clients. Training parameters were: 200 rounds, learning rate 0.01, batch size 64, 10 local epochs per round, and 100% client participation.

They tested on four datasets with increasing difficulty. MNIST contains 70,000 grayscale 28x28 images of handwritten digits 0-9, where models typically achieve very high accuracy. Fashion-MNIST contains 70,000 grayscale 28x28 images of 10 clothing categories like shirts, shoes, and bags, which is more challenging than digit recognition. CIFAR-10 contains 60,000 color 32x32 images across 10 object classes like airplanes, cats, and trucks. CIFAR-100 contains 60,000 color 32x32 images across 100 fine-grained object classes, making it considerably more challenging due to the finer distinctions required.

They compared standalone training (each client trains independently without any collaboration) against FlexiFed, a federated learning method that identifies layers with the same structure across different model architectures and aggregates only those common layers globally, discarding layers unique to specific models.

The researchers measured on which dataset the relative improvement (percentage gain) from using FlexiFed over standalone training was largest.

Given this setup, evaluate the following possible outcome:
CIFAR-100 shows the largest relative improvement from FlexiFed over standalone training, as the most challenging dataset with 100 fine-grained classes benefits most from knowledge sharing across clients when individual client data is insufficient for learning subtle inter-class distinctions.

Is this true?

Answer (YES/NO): YES